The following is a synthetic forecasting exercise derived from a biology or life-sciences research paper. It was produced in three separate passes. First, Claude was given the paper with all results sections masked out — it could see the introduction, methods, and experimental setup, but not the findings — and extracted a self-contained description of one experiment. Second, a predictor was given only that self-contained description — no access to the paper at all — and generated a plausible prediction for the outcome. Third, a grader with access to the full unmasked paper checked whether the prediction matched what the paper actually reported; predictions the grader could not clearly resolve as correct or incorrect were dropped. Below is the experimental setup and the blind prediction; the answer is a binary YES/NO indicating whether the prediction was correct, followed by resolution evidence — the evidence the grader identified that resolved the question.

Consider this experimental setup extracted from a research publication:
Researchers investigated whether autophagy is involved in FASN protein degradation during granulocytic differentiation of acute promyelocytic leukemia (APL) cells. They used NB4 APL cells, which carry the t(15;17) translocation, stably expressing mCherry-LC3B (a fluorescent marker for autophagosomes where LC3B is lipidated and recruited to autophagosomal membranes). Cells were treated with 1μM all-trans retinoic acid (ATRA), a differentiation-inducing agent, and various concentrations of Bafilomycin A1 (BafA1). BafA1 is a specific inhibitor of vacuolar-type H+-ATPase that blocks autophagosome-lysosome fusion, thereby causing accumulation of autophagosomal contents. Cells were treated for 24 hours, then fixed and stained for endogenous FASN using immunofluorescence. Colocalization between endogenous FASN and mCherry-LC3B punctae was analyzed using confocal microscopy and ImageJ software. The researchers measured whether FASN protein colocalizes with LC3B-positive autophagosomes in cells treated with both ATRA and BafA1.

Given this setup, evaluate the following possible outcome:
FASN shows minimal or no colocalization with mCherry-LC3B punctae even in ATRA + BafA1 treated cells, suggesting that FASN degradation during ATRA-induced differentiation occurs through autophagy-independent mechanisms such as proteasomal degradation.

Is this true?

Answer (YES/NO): NO